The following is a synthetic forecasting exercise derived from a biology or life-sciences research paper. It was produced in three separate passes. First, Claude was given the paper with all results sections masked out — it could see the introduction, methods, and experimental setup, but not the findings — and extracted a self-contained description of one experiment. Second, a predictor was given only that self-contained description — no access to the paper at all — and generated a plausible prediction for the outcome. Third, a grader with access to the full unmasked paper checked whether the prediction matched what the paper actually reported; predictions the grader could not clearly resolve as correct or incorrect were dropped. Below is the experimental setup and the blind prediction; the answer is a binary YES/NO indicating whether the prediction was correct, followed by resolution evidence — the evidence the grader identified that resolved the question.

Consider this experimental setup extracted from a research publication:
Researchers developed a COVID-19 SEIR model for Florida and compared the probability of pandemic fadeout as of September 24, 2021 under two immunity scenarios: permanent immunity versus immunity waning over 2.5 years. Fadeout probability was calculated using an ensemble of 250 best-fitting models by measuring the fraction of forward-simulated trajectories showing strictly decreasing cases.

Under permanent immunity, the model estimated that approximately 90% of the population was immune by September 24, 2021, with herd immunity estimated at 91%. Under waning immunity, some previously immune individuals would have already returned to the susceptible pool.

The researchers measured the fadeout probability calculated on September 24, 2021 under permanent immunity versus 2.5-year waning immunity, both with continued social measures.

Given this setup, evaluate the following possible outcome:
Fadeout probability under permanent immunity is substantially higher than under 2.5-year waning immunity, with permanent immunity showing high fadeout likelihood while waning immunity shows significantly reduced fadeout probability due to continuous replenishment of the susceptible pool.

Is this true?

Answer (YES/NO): YES